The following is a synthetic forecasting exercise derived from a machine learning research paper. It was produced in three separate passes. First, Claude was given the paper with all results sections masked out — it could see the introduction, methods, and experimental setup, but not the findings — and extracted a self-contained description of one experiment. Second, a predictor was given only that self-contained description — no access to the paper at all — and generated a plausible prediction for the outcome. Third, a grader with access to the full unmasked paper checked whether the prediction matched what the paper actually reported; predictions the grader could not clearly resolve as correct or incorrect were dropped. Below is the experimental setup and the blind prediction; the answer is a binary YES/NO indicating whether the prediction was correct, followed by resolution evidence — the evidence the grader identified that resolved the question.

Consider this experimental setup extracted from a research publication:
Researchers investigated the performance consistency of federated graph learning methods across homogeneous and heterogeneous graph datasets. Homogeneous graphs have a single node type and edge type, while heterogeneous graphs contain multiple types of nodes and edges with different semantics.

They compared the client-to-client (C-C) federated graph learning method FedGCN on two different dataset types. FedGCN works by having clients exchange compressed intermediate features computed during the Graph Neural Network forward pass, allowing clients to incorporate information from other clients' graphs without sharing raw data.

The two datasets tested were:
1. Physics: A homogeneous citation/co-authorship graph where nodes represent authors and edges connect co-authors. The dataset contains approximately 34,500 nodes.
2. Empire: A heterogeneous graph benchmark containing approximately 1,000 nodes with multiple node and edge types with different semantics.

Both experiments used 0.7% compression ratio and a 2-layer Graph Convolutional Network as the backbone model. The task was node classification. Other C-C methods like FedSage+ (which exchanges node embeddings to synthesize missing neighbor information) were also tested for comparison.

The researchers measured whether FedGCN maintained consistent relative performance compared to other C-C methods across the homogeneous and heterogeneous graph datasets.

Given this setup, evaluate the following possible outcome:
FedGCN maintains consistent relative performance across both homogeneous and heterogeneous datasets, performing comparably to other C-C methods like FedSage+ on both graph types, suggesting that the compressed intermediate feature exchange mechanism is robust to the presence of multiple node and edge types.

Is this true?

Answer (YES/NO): YES